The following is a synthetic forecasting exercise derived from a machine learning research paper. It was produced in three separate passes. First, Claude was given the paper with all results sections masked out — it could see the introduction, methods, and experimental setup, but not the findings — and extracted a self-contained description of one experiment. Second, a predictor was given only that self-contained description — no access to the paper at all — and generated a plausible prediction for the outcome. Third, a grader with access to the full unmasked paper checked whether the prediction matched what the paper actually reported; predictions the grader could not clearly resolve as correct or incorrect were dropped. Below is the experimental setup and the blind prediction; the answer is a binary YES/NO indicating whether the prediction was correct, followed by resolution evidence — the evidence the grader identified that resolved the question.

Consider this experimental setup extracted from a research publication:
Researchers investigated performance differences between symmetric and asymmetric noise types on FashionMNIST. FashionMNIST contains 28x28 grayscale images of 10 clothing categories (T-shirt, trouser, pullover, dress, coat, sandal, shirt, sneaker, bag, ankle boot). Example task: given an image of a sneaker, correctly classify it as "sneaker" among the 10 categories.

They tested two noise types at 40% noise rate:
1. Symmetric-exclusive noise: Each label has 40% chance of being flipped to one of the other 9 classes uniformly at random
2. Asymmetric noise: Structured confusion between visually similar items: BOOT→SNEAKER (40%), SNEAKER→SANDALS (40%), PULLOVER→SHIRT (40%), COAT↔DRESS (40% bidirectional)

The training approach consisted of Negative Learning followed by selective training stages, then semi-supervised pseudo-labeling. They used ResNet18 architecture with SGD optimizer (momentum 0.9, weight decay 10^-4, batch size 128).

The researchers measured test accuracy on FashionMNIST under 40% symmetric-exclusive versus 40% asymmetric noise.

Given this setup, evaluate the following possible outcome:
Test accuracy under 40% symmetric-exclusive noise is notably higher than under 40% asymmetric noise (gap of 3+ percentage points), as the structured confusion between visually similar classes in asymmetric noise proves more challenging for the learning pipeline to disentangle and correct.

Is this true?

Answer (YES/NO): NO